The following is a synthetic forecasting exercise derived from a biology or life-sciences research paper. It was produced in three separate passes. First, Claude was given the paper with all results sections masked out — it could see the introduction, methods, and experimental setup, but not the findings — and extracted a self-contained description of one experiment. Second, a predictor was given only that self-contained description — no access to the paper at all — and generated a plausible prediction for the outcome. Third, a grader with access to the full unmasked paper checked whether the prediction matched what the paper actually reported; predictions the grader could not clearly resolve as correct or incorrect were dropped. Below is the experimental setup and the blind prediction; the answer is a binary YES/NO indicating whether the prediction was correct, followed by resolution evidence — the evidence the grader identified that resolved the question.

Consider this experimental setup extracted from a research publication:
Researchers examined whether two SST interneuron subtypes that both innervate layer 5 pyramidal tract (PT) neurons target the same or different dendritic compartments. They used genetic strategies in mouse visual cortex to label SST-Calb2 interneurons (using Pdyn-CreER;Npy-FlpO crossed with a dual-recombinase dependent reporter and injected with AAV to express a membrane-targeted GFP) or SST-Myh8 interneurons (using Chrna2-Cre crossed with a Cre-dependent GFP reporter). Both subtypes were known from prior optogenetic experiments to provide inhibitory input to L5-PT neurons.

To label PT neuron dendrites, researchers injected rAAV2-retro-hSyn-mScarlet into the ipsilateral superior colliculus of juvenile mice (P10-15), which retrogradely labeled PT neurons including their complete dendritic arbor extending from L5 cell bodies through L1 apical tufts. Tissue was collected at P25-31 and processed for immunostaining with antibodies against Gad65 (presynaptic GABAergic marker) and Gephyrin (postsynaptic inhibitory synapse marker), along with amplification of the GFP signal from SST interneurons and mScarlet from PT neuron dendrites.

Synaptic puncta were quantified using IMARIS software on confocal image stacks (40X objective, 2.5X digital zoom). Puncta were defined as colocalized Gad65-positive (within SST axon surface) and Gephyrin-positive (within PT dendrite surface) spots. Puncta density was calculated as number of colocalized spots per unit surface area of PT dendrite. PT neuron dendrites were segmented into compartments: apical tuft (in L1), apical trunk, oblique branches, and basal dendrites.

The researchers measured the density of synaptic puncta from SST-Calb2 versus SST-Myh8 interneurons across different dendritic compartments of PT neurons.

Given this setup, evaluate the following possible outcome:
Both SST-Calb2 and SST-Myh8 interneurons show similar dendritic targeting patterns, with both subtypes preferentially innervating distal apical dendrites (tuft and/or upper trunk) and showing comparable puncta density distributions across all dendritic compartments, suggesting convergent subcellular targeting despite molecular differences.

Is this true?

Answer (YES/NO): NO